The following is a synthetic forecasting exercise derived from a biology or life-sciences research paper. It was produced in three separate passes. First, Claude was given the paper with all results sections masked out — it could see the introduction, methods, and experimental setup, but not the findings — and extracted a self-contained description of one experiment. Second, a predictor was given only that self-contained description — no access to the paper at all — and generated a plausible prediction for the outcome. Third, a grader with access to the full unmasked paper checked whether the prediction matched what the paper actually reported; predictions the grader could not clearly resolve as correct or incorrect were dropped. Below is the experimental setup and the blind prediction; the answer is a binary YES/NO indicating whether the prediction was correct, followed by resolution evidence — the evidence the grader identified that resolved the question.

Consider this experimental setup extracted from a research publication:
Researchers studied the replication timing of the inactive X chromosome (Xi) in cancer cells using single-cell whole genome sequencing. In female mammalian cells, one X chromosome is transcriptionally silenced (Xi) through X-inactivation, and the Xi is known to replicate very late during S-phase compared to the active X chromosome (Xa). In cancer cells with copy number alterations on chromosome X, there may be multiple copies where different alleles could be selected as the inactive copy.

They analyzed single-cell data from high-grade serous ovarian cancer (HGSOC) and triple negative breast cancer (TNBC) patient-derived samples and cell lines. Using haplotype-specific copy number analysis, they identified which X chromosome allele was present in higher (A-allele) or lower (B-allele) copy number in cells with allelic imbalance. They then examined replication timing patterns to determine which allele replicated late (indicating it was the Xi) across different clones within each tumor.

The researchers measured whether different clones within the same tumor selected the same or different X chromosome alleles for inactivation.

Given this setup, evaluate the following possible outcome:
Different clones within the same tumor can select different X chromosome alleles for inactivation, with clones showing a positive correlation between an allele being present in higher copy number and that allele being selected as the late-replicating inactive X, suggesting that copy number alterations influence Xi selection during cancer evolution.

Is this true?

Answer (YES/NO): NO